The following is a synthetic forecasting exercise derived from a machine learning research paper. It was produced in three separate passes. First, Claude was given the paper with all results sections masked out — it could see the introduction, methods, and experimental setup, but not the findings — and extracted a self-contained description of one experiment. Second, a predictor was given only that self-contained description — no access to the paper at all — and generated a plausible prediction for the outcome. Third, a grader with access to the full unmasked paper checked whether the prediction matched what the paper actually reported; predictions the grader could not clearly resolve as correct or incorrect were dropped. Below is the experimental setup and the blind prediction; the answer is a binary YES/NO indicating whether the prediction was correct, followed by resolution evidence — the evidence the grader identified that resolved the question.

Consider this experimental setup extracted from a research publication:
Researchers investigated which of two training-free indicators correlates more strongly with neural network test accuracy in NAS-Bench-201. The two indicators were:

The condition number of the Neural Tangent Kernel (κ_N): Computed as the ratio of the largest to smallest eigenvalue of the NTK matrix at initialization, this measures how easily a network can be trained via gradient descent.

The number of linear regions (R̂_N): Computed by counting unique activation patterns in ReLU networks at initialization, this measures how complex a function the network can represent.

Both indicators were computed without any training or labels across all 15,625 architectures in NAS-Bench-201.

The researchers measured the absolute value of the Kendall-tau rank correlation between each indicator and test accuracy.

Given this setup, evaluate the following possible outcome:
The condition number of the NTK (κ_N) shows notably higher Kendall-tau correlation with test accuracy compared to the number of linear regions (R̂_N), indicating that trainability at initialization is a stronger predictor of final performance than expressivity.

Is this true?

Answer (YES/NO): NO